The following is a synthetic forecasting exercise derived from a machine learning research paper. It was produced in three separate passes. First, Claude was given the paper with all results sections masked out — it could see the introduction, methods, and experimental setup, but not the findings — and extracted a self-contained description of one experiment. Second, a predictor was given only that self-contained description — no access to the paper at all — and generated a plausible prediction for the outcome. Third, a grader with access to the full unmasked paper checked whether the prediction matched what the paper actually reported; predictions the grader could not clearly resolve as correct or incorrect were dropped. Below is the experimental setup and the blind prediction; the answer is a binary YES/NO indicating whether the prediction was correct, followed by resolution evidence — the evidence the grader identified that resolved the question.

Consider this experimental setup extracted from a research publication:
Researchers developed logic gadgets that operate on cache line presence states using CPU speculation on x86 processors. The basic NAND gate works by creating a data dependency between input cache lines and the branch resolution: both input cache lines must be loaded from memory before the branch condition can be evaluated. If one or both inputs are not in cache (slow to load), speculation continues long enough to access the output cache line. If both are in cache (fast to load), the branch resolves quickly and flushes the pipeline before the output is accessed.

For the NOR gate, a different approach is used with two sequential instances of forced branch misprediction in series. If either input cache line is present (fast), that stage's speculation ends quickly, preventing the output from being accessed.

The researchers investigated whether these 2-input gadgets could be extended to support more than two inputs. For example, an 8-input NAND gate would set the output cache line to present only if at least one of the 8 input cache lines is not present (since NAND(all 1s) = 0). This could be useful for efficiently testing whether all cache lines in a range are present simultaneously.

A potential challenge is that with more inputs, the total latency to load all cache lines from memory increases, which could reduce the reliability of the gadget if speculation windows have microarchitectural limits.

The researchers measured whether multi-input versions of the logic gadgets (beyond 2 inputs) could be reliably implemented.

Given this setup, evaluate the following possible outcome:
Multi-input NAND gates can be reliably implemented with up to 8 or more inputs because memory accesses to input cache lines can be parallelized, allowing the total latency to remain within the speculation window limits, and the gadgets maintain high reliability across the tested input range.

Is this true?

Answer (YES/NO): YES